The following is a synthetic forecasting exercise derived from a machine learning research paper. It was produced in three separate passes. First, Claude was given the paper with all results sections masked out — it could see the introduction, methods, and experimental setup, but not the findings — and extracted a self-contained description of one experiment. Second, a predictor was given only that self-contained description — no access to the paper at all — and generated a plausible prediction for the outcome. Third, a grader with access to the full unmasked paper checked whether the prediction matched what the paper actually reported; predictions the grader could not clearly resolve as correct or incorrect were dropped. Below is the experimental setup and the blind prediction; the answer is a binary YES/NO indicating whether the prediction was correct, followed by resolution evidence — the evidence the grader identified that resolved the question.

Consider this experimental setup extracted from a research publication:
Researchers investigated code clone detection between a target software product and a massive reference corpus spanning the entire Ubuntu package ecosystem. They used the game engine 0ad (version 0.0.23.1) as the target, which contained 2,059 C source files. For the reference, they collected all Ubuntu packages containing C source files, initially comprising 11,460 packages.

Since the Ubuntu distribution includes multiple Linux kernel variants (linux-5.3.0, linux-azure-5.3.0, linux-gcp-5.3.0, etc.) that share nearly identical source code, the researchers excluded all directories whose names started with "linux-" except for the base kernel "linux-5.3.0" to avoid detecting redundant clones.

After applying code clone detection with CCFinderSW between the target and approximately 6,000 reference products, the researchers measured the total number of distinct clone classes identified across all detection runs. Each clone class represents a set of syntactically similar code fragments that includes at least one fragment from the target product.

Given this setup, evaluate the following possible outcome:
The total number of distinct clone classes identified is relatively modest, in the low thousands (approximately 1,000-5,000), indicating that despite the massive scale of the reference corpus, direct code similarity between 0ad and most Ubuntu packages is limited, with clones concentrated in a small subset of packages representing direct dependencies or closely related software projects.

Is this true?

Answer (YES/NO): NO